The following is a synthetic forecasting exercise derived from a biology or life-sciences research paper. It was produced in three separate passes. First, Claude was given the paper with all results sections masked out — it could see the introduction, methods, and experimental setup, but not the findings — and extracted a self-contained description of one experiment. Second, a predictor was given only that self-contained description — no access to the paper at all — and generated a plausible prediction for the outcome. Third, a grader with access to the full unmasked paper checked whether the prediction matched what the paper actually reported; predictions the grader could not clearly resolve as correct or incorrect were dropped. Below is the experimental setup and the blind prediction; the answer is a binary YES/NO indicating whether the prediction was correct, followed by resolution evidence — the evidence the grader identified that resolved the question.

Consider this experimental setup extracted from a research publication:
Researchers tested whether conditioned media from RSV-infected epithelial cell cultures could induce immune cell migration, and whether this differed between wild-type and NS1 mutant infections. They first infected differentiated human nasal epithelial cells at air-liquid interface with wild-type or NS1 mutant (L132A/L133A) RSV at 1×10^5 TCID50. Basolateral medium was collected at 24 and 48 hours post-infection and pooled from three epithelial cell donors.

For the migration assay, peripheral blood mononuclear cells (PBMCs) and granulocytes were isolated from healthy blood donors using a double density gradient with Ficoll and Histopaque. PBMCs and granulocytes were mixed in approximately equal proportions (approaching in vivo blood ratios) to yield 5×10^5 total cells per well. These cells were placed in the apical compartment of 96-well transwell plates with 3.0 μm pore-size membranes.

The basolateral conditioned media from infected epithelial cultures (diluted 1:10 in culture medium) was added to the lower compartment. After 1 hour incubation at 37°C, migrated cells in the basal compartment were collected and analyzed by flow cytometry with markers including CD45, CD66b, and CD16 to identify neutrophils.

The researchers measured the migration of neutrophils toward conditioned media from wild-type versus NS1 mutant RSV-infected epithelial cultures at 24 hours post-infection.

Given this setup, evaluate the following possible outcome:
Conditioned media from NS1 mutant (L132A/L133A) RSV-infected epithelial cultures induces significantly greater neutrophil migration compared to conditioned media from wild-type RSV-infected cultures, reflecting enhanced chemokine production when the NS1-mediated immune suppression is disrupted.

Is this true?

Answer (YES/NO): NO